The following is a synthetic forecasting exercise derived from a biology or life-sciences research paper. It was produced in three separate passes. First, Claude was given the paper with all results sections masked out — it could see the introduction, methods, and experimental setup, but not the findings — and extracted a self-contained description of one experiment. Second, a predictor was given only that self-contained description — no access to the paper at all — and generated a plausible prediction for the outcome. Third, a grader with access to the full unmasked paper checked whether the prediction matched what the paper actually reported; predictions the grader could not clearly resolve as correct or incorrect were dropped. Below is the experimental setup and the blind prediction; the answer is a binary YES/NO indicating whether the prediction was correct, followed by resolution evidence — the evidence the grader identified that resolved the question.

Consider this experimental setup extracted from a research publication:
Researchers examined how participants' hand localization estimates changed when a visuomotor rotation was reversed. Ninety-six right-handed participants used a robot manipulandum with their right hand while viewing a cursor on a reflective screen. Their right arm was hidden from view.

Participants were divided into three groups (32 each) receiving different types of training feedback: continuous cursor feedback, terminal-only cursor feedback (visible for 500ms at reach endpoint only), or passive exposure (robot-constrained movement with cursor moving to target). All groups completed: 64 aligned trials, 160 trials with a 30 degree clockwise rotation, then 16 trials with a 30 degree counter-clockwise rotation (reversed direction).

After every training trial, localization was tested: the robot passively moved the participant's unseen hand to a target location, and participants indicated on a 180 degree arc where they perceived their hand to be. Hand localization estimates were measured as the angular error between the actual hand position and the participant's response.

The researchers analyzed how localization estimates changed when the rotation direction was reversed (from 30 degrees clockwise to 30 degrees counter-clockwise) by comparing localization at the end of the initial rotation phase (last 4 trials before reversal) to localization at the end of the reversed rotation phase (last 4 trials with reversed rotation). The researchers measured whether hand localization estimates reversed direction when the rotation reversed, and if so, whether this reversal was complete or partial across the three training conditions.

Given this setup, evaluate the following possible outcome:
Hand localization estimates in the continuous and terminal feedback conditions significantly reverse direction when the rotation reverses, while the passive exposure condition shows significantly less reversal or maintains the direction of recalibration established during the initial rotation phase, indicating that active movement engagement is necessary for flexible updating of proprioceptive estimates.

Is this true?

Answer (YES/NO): NO